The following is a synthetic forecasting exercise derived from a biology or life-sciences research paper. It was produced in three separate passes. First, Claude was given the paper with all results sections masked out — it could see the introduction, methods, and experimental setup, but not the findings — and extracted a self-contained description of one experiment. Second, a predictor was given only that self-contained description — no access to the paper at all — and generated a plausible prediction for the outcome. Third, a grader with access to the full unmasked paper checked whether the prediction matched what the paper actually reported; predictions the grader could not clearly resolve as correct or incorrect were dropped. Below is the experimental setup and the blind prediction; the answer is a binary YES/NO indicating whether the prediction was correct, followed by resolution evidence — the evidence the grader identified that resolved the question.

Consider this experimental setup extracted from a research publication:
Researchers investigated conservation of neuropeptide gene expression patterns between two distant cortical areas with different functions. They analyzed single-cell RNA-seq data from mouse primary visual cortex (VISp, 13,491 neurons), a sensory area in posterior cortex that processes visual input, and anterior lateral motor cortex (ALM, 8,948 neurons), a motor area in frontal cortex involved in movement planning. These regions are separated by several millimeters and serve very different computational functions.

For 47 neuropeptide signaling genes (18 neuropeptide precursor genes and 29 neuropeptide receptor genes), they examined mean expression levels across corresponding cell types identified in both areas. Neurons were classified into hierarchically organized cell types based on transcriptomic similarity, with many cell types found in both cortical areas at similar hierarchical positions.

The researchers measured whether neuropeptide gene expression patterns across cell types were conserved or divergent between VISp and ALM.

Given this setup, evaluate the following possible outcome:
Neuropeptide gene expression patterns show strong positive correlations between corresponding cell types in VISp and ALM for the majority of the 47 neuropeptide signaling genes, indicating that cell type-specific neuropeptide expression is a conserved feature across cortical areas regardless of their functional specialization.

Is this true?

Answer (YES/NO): YES